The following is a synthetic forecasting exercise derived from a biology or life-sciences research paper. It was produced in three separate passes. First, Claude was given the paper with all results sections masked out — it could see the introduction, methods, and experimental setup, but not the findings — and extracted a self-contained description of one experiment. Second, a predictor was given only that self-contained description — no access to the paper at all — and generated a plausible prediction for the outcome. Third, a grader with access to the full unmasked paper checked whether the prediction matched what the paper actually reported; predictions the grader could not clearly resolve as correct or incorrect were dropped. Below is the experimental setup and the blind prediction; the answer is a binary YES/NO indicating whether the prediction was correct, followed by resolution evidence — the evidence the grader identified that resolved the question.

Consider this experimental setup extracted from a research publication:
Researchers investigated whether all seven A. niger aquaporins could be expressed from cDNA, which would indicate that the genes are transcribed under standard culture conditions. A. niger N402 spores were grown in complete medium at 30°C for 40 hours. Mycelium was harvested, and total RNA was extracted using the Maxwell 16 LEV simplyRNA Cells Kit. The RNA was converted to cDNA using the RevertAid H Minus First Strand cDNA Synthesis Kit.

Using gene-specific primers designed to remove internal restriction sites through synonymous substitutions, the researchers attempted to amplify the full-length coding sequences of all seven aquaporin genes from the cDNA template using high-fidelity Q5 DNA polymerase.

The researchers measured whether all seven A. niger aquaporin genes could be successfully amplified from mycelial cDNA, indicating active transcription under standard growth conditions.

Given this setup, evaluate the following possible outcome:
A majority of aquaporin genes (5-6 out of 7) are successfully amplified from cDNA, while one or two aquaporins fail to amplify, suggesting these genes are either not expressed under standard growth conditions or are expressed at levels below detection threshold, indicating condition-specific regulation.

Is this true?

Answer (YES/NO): NO